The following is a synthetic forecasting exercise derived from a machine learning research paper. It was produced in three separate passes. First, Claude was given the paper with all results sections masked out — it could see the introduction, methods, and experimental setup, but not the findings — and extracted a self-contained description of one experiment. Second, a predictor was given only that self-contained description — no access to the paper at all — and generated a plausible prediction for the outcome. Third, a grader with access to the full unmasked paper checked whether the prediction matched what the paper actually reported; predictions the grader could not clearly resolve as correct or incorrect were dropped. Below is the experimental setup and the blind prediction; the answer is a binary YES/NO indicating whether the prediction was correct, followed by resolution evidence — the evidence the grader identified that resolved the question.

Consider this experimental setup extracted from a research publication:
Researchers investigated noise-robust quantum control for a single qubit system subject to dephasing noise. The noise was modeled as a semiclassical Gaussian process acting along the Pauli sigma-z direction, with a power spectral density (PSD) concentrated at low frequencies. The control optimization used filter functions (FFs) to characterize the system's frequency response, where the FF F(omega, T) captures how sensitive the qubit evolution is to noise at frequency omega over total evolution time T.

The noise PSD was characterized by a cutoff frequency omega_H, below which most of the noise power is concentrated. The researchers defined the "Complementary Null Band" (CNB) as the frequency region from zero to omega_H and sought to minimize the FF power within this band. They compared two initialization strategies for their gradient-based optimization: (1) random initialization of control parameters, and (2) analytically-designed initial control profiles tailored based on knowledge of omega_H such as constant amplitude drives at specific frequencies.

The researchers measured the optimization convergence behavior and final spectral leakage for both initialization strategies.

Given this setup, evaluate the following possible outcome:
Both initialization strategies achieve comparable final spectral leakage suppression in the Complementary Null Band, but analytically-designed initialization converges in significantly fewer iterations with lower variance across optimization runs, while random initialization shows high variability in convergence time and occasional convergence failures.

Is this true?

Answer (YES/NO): NO